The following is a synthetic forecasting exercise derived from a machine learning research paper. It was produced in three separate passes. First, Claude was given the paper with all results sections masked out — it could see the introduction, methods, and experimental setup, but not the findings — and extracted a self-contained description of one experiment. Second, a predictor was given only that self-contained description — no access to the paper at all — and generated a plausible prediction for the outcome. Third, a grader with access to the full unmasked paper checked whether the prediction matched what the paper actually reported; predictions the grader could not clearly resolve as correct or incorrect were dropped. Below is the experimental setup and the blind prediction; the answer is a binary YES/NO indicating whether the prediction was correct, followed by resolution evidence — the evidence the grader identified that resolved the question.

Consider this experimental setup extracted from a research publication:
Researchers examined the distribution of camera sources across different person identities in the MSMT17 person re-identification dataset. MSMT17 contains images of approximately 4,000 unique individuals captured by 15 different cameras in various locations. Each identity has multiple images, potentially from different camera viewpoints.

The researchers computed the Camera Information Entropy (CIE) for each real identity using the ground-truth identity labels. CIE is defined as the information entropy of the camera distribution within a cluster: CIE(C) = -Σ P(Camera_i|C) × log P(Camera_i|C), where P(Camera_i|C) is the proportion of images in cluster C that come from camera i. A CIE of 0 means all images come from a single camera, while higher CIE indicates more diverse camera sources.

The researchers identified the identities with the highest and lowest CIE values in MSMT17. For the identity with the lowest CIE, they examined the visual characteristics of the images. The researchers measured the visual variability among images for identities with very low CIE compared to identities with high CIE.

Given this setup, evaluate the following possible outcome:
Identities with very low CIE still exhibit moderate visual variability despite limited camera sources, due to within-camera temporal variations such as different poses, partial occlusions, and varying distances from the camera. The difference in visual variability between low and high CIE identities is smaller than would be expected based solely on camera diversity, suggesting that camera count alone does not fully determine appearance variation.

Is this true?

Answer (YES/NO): NO